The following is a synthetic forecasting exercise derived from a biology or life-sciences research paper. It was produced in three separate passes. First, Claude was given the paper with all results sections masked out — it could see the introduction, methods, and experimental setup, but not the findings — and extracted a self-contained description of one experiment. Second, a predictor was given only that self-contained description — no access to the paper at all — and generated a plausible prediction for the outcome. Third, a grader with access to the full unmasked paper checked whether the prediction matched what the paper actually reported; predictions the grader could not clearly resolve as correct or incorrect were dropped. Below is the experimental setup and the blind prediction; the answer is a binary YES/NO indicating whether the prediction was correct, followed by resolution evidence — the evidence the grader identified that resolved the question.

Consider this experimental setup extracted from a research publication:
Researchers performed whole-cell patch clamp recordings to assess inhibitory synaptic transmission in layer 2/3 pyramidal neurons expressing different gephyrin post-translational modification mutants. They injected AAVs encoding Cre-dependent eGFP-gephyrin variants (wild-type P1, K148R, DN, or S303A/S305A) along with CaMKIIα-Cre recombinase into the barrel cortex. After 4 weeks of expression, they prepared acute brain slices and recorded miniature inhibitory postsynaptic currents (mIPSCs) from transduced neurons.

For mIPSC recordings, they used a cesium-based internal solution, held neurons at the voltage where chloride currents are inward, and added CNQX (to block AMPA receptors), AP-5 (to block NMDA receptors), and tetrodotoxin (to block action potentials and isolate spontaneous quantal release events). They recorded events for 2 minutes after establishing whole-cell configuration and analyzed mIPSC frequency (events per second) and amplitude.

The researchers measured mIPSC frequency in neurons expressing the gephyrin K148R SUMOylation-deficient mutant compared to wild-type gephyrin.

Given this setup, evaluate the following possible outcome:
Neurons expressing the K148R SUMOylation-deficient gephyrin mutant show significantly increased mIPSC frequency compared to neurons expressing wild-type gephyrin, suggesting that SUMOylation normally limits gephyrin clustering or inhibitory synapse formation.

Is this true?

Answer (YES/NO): NO